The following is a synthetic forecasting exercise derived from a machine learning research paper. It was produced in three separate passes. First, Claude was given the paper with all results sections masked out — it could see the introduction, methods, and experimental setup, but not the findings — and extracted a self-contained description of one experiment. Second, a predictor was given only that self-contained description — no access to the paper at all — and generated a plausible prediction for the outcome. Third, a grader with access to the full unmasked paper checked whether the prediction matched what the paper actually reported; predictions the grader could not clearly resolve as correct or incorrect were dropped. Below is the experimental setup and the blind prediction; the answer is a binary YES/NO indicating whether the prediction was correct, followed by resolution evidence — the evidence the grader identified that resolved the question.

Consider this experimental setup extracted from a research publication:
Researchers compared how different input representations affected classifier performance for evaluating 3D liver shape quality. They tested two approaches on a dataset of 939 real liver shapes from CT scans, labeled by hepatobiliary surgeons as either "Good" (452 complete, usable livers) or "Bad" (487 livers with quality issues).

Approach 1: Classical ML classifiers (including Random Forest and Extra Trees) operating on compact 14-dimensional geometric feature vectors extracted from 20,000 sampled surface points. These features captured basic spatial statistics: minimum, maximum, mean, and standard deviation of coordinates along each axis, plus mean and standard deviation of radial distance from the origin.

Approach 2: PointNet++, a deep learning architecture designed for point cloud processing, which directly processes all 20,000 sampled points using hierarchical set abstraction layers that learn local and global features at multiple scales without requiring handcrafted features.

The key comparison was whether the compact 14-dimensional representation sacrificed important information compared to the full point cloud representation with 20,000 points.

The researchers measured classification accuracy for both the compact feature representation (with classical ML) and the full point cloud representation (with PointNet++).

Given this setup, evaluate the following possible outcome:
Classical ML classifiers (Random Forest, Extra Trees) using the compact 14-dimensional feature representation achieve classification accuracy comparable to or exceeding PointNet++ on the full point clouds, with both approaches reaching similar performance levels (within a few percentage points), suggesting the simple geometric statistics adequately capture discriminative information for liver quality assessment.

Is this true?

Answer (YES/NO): YES